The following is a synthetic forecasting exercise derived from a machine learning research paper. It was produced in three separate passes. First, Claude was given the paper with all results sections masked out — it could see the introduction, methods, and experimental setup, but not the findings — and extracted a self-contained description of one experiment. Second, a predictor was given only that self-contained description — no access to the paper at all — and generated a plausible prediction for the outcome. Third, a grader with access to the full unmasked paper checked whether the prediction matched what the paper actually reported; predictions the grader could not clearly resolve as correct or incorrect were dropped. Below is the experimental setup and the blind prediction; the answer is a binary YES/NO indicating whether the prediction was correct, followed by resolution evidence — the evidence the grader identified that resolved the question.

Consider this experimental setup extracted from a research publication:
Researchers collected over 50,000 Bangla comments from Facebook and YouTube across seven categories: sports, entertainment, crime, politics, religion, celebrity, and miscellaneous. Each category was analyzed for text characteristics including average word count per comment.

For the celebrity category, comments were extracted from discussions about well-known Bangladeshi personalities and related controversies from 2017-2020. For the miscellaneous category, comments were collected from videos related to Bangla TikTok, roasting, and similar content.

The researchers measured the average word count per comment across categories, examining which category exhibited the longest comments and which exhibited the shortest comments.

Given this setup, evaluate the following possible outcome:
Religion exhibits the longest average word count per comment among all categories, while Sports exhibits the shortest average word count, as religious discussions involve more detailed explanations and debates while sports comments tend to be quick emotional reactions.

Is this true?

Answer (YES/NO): NO